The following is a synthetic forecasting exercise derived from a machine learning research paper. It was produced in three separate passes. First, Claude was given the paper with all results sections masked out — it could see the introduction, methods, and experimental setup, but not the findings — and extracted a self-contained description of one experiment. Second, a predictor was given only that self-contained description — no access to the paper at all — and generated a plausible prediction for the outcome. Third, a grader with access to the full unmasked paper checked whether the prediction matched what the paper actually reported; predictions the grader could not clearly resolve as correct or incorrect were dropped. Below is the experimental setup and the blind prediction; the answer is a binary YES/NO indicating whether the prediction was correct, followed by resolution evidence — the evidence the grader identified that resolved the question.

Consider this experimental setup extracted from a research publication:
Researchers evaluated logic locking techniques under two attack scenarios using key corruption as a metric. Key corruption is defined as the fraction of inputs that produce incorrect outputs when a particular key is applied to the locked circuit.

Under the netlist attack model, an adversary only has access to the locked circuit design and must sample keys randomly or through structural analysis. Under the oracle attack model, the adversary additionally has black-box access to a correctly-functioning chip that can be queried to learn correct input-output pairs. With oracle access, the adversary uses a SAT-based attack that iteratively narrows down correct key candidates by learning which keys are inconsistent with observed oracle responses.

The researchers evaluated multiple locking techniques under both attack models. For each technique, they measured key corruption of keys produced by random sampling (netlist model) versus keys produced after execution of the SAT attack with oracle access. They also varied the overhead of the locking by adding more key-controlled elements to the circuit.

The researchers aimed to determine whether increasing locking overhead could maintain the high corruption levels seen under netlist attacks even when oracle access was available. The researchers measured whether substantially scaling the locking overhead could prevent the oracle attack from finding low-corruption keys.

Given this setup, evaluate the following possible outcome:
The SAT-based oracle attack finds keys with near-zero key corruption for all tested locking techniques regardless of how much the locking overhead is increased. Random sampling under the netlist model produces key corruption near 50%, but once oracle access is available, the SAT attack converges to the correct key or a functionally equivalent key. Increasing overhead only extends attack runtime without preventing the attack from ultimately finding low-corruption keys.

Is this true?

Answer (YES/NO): NO